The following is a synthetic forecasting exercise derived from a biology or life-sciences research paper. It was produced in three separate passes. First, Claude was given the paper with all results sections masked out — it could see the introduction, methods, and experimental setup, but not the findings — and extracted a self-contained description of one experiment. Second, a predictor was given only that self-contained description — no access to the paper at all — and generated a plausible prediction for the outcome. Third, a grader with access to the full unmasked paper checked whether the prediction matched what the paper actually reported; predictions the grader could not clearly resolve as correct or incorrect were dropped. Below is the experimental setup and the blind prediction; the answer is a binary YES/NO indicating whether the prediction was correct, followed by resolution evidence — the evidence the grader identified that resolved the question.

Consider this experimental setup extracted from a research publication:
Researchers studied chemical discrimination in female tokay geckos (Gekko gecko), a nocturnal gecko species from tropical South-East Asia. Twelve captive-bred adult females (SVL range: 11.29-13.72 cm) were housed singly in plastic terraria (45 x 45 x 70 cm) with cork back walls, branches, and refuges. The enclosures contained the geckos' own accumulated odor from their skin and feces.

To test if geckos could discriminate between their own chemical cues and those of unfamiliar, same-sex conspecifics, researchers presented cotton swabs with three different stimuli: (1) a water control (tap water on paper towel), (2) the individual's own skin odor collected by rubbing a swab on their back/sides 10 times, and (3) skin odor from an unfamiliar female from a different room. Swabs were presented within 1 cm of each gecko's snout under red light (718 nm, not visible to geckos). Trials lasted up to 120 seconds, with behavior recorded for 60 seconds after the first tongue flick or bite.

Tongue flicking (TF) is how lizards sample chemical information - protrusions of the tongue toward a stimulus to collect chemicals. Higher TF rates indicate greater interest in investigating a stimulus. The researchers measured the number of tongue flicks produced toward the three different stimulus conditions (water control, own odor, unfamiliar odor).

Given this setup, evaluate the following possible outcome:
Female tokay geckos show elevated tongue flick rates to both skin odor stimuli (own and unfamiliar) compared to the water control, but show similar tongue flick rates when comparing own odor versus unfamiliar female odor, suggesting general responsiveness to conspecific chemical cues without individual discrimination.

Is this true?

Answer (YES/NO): NO